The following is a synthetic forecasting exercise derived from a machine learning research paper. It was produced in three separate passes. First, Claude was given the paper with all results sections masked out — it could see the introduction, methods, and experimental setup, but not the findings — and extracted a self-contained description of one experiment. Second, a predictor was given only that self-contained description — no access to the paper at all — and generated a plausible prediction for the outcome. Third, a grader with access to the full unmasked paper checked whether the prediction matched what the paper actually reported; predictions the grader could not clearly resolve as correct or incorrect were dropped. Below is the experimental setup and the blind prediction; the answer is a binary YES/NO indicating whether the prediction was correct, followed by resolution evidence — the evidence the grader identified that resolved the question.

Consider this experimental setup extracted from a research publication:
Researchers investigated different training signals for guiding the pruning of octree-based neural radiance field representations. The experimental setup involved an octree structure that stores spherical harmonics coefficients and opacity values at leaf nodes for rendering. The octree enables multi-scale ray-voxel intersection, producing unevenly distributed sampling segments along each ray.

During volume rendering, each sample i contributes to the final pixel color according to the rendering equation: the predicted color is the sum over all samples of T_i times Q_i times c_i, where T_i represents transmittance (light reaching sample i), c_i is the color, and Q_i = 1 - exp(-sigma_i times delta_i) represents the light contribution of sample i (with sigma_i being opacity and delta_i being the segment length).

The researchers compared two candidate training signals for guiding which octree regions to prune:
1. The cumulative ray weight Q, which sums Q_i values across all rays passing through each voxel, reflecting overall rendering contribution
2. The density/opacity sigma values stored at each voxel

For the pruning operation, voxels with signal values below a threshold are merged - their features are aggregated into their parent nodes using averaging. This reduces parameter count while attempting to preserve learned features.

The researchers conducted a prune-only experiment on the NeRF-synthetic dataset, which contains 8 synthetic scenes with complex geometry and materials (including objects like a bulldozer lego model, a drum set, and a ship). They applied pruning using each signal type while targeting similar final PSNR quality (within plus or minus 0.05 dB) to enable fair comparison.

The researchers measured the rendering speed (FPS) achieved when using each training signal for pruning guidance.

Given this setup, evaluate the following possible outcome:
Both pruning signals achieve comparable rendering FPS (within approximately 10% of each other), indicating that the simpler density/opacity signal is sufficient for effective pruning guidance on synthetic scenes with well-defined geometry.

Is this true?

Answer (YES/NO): NO